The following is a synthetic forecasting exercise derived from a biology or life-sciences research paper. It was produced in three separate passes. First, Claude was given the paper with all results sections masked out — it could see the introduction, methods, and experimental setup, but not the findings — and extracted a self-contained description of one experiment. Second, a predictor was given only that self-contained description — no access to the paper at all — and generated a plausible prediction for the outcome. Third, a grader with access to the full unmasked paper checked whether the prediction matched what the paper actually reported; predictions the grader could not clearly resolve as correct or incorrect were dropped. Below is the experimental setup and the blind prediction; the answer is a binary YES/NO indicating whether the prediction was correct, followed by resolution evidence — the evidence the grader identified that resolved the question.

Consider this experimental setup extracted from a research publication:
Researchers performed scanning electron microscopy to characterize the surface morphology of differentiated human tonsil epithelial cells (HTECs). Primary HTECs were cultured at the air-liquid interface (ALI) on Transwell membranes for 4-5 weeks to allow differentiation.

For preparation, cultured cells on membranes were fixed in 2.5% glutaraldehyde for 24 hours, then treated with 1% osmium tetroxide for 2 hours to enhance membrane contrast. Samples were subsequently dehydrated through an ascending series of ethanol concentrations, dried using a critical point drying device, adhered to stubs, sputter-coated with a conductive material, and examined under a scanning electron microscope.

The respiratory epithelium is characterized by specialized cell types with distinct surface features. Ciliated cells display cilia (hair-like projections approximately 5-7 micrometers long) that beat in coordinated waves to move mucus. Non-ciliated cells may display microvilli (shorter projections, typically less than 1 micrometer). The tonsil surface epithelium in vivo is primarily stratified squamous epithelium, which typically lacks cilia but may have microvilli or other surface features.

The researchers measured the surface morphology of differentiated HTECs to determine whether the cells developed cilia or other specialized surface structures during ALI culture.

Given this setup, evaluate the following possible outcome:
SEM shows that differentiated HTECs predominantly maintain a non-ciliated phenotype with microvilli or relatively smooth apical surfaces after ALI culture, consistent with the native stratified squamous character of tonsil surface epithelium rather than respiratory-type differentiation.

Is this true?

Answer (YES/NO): YES